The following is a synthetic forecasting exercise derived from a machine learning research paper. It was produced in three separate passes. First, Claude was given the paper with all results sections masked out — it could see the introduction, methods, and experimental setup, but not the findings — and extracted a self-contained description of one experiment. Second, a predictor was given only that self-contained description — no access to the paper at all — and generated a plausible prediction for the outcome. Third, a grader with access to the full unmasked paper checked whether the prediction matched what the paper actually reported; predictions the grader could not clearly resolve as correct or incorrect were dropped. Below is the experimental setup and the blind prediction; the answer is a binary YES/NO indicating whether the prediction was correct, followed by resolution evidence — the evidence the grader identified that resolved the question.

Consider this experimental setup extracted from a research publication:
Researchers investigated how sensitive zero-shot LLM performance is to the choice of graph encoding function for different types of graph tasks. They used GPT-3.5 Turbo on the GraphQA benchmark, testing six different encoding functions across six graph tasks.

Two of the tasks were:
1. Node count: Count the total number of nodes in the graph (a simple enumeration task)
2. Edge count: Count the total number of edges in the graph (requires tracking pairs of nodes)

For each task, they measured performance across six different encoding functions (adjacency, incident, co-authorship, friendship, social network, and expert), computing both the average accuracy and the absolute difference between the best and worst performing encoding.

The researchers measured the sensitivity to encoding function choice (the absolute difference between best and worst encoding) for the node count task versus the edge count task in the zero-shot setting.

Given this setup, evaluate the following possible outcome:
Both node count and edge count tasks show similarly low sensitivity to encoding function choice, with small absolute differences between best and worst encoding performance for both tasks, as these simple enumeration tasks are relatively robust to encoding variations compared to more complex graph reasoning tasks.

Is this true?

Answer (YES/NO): NO